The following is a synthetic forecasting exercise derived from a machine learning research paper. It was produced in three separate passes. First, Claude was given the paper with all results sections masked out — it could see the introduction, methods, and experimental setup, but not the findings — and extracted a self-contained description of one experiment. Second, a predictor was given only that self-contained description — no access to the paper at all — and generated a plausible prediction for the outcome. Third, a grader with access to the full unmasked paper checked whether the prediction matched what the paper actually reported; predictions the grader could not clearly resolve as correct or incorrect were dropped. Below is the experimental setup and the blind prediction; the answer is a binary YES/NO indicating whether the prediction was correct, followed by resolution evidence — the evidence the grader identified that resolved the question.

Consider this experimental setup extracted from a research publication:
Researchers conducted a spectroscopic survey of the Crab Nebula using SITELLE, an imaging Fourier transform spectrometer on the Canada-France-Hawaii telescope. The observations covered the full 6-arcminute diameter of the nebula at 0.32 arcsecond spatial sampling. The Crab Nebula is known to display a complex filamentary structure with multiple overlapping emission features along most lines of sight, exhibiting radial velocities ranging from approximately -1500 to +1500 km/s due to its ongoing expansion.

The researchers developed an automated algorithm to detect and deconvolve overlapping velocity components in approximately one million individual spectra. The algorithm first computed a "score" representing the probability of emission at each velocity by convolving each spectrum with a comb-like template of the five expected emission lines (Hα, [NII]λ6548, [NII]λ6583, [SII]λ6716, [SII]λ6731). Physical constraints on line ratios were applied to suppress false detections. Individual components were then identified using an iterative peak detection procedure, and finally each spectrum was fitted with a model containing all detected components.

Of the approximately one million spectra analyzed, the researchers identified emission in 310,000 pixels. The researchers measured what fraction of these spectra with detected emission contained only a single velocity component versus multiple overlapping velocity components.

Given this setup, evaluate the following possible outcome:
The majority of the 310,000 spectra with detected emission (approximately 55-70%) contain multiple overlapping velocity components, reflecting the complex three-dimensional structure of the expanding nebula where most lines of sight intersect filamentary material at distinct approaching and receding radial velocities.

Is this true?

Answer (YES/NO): NO